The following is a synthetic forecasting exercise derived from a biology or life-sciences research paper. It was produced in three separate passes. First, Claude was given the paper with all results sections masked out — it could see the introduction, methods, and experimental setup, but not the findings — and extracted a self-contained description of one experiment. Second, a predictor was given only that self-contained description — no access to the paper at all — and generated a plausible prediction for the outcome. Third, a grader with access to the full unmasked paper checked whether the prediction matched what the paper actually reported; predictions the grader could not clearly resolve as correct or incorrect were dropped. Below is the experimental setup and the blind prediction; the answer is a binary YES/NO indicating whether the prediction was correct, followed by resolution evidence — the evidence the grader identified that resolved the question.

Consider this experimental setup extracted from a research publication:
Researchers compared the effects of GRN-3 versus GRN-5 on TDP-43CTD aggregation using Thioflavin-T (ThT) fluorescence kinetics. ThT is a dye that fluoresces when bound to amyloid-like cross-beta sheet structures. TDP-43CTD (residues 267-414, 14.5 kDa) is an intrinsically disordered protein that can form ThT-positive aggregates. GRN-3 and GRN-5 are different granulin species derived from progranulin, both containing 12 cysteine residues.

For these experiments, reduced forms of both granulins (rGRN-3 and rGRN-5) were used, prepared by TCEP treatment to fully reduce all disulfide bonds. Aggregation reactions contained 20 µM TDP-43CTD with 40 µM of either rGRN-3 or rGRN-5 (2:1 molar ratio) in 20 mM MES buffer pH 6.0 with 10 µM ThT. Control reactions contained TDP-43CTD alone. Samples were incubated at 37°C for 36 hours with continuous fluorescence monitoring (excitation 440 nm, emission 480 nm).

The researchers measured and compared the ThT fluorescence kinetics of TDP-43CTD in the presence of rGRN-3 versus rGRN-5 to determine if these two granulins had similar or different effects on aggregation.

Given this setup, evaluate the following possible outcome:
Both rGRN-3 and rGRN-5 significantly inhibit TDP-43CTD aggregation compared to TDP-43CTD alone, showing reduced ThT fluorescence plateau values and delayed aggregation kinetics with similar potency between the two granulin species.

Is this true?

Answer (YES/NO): NO